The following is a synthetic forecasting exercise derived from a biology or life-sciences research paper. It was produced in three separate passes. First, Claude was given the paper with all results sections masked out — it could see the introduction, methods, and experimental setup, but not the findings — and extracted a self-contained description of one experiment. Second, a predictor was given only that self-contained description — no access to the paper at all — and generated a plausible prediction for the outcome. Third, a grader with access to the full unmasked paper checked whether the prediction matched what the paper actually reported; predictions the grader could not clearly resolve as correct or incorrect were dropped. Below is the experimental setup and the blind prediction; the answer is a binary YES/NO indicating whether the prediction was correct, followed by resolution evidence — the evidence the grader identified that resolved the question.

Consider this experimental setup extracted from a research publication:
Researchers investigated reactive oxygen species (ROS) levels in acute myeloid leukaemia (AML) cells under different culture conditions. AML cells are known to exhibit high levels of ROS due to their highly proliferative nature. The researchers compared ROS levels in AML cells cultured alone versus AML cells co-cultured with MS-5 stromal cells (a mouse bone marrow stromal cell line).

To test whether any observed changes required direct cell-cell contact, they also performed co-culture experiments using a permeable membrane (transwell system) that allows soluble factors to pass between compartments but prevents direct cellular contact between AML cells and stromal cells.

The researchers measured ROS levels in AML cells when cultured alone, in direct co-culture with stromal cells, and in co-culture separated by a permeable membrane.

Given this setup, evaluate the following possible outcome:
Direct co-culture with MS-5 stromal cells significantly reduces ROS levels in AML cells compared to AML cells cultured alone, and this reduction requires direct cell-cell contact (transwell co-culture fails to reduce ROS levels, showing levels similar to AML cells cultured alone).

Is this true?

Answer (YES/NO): YES